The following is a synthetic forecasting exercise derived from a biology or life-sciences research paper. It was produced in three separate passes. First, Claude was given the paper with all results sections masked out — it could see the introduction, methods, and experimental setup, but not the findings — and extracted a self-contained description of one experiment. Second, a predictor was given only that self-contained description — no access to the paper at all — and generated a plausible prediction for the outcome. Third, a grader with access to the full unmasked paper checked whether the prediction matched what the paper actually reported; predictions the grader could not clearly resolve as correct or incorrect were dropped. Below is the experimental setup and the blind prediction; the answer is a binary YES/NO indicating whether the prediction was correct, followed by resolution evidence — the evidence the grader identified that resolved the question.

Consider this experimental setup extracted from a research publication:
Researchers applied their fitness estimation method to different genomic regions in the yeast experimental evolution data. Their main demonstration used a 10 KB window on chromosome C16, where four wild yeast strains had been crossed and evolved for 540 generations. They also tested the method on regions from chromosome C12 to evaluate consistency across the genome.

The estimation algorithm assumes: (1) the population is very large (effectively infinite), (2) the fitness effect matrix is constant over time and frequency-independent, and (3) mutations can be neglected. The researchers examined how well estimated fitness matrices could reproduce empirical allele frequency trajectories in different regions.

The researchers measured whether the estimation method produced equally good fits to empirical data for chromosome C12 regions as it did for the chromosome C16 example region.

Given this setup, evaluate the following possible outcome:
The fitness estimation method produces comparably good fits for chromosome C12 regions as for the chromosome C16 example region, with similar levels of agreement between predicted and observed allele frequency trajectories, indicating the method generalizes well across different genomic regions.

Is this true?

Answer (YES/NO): NO